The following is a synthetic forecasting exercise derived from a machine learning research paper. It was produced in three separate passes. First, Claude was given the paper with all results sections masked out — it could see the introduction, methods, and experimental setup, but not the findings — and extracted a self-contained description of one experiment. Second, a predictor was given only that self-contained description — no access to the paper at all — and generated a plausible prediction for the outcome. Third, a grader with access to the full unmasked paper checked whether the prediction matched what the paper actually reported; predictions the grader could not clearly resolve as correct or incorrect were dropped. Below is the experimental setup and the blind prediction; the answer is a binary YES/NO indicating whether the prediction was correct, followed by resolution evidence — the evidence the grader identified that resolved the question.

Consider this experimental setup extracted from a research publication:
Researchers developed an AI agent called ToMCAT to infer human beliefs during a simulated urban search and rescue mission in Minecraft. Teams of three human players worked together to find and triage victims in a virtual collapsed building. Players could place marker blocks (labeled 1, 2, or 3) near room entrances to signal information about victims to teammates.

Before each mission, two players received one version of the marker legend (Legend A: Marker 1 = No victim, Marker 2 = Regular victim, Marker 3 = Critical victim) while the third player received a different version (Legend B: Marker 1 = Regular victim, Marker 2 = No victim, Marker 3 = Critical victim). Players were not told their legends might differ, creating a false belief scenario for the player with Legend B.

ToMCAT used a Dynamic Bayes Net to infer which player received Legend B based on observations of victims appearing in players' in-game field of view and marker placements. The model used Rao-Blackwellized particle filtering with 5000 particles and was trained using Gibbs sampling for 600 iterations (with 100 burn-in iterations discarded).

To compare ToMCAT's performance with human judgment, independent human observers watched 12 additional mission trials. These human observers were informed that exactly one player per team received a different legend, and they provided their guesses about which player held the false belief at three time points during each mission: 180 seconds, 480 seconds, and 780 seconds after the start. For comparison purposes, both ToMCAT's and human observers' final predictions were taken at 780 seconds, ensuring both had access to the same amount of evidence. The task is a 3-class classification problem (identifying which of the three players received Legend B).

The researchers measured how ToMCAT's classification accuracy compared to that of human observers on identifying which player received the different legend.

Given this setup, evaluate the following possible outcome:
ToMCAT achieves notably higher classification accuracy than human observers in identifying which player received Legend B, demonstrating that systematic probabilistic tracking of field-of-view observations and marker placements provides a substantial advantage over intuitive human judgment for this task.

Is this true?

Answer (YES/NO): NO